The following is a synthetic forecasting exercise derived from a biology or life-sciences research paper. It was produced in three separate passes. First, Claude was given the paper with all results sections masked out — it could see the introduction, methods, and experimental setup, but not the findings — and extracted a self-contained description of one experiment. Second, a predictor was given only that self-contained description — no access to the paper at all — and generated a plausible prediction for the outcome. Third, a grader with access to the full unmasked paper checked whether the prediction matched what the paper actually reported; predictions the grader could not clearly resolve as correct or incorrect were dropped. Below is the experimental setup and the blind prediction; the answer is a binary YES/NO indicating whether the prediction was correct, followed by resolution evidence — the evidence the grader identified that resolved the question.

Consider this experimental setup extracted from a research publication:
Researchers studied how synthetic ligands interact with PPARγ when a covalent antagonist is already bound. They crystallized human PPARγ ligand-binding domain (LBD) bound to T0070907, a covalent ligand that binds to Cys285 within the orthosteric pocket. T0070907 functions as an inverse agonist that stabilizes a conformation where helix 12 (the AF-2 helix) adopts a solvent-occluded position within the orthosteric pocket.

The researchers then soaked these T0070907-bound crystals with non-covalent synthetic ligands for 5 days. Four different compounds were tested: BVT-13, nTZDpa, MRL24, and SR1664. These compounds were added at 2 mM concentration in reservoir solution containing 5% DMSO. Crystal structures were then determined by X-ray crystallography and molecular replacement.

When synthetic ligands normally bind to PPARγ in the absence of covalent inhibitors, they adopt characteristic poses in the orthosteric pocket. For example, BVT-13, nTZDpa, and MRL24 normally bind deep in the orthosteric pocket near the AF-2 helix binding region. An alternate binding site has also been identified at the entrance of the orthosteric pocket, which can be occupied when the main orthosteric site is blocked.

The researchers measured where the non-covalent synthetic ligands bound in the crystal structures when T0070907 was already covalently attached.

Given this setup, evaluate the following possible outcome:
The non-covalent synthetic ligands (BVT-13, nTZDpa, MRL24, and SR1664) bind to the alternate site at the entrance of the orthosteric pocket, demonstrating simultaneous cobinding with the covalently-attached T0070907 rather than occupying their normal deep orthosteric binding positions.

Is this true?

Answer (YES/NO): NO